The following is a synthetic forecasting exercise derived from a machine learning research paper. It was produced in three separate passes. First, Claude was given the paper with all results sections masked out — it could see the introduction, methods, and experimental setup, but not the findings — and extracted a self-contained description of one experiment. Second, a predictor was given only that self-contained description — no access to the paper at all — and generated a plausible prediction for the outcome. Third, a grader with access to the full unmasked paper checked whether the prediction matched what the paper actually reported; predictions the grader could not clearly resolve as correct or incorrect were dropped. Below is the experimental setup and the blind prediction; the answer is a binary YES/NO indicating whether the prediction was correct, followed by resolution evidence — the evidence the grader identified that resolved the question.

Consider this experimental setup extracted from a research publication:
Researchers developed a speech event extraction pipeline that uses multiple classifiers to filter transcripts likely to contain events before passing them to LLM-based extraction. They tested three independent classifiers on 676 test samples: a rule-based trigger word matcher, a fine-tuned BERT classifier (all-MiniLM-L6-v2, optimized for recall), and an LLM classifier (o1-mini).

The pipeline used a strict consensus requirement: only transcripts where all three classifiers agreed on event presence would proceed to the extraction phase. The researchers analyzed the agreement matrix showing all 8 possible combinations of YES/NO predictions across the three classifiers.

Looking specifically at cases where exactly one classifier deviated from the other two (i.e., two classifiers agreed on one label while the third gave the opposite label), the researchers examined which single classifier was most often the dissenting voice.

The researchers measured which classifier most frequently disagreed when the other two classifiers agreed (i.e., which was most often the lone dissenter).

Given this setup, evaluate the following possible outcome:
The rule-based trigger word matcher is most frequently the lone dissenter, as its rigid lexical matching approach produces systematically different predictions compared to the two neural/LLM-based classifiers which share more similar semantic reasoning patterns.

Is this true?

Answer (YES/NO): NO